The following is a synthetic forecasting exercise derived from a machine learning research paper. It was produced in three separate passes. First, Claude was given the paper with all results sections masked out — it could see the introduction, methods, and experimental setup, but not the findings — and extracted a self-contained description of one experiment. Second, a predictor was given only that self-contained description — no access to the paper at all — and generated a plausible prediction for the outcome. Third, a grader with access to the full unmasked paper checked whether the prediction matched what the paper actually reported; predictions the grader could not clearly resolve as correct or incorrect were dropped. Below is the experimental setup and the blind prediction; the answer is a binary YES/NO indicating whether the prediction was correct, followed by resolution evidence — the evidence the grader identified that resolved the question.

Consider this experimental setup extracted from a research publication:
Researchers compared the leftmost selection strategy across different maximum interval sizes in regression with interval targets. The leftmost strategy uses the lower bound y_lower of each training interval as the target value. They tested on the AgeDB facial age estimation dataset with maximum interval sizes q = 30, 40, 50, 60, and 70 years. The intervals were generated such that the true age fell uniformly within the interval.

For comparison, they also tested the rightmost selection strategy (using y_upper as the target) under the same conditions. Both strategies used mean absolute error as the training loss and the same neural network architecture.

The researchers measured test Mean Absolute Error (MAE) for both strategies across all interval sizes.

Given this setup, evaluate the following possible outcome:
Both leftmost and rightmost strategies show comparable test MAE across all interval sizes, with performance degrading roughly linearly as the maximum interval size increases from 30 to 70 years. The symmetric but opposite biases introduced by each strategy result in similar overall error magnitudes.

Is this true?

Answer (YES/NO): NO